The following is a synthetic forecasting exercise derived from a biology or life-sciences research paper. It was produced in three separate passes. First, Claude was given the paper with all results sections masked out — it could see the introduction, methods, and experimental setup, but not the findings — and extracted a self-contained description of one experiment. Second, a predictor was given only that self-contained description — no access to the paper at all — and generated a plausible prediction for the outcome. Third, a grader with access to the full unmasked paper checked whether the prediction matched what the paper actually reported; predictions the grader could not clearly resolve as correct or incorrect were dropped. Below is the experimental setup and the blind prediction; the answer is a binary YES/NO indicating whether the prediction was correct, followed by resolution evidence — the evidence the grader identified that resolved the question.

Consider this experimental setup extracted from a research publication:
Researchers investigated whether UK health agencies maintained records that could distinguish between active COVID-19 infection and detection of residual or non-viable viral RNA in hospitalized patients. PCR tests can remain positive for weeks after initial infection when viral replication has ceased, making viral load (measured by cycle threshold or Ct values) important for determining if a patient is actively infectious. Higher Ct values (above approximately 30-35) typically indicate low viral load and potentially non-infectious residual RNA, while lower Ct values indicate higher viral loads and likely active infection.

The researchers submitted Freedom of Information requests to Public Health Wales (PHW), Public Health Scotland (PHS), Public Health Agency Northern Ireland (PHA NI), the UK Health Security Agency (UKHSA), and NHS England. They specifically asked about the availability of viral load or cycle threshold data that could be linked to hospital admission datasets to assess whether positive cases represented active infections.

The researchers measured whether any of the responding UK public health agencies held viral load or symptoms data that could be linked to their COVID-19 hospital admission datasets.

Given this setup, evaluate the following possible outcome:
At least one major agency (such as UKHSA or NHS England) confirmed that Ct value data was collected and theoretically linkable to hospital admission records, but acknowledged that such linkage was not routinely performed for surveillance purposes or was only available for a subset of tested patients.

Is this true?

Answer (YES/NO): NO